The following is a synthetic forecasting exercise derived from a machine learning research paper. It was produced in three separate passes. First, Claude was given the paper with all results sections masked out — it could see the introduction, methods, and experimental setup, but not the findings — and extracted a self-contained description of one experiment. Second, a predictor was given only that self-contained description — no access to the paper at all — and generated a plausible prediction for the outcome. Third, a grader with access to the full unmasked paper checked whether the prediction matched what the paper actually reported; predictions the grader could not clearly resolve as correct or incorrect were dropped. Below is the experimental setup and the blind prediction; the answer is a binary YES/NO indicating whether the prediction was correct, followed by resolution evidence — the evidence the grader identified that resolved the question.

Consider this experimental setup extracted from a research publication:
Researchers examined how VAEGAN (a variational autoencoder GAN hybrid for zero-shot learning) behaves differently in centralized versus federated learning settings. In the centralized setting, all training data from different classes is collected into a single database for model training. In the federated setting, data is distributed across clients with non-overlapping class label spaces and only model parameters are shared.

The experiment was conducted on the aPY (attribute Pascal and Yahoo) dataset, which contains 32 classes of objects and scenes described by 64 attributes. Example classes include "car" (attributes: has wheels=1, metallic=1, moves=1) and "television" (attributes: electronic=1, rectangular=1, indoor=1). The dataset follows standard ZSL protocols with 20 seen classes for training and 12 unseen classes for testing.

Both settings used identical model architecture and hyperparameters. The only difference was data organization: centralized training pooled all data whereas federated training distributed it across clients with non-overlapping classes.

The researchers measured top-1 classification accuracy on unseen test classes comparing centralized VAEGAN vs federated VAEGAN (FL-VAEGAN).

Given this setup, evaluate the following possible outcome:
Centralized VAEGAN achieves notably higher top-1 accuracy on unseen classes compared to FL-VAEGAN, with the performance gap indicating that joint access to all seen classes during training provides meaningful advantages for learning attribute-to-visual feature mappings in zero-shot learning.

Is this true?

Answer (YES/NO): NO